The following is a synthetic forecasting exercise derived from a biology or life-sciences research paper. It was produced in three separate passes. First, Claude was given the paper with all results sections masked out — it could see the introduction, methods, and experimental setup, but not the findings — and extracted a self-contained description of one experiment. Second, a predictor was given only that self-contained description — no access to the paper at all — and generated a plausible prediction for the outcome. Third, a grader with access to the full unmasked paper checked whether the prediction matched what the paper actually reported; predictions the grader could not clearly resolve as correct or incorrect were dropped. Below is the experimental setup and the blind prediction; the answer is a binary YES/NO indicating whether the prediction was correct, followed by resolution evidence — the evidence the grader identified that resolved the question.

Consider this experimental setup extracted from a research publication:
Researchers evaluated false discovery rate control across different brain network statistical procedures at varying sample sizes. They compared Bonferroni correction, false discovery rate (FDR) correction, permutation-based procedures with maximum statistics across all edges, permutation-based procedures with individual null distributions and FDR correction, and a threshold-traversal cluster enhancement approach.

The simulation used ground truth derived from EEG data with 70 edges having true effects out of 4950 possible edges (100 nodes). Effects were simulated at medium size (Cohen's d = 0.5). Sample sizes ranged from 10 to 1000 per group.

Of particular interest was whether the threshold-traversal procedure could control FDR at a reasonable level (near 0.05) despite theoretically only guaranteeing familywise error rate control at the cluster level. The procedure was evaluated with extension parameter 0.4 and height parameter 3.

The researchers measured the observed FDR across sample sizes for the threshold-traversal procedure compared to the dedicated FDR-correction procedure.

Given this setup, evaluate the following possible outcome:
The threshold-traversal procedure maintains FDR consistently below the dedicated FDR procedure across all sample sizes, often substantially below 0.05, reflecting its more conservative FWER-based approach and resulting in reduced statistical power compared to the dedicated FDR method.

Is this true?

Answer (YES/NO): NO